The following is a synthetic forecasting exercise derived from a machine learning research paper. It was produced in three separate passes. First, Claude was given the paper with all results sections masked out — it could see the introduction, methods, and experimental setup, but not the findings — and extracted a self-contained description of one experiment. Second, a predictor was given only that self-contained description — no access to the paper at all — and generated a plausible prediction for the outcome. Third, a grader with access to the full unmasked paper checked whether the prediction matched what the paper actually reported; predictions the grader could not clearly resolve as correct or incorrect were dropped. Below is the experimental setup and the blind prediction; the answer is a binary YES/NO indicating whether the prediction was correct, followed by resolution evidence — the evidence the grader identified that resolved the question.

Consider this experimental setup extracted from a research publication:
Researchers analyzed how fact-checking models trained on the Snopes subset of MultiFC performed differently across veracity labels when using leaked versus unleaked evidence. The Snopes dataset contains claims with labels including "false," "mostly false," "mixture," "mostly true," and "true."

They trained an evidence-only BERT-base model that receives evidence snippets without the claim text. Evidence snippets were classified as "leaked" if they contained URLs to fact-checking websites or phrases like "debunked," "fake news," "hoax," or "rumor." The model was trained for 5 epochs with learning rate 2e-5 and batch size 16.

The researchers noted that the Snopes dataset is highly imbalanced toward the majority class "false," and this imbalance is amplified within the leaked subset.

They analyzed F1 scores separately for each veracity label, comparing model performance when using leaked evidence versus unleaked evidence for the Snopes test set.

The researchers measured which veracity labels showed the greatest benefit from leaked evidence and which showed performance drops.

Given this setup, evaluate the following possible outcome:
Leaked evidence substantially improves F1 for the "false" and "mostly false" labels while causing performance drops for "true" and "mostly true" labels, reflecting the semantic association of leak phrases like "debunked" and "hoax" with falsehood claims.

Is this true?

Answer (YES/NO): YES